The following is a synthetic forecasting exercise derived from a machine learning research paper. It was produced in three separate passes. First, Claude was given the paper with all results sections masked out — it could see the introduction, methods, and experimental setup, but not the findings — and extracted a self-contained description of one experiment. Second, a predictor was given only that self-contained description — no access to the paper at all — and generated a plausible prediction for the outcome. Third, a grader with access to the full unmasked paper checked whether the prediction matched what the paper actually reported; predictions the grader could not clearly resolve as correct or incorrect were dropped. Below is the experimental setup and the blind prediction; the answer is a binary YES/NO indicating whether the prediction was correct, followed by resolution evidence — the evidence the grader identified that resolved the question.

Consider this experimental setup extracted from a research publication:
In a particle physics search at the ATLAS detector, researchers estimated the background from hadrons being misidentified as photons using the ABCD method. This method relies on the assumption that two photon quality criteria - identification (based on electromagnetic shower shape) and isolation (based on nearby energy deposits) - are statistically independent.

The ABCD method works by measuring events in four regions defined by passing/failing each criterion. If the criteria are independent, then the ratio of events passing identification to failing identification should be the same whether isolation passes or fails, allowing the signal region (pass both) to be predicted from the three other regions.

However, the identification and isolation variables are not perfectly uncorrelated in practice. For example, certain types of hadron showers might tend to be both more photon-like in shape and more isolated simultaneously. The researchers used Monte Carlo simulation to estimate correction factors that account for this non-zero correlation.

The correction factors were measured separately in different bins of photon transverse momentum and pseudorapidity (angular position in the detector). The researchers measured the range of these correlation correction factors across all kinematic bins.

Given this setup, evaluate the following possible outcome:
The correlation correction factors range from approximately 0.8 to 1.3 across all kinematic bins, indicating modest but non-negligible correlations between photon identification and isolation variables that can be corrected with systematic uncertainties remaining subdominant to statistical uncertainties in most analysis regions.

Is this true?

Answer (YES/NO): NO